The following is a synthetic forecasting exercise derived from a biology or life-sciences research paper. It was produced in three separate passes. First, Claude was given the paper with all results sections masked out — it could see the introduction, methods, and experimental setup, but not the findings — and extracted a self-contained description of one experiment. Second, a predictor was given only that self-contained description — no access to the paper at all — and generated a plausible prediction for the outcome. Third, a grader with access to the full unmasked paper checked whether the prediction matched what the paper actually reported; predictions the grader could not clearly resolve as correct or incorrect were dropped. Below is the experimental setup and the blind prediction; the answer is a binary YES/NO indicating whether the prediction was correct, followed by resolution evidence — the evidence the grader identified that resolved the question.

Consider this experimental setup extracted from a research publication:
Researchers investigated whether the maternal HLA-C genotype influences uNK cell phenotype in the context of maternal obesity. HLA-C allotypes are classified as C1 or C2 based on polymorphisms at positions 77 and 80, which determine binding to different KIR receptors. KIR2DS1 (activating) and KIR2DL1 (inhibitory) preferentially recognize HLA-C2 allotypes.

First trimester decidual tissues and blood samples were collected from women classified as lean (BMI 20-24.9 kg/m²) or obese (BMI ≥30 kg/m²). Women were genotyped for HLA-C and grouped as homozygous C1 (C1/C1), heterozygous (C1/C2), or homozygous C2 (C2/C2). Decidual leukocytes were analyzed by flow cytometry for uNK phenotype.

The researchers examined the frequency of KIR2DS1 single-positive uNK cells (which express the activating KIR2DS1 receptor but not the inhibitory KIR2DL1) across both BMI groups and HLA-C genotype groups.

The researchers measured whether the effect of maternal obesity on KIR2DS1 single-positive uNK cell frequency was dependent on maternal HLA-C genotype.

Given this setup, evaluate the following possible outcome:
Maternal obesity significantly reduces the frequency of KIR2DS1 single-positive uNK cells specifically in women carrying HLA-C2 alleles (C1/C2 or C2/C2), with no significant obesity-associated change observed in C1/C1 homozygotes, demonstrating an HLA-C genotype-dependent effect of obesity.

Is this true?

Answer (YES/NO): NO